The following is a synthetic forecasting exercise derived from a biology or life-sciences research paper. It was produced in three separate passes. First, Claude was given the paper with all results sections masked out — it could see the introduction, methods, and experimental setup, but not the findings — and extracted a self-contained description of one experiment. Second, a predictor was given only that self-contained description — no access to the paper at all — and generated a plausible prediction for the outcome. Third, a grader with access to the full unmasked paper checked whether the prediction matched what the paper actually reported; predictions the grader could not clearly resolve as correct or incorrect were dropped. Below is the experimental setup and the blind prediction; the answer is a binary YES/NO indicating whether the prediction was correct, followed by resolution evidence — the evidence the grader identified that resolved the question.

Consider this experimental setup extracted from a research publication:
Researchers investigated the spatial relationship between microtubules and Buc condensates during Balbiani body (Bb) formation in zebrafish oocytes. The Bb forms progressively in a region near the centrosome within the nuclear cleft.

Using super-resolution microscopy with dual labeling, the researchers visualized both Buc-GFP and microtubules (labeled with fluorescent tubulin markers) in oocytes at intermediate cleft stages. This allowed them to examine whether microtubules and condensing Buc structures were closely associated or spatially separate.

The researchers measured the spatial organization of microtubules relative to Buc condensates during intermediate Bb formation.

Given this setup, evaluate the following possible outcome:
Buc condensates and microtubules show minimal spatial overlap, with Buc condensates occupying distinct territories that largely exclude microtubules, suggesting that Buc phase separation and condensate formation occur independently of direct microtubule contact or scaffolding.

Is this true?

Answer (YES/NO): NO